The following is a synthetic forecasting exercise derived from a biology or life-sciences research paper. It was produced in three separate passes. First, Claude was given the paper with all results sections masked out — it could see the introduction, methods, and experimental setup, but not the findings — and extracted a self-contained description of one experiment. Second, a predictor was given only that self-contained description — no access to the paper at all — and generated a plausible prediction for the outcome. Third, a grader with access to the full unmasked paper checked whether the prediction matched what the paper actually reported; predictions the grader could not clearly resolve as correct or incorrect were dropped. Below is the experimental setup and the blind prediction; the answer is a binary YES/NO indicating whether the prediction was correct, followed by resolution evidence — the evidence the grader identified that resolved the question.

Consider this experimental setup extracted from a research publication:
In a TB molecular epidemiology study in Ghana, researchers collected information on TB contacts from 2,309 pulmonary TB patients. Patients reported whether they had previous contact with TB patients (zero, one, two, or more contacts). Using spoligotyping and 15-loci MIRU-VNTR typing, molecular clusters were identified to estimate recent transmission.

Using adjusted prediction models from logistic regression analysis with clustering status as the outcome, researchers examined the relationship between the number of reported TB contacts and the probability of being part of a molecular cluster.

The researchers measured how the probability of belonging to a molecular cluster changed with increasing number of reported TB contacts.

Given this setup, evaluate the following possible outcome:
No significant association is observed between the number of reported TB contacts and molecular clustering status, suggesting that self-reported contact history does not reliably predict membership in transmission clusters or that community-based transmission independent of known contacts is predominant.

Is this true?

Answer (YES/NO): NO